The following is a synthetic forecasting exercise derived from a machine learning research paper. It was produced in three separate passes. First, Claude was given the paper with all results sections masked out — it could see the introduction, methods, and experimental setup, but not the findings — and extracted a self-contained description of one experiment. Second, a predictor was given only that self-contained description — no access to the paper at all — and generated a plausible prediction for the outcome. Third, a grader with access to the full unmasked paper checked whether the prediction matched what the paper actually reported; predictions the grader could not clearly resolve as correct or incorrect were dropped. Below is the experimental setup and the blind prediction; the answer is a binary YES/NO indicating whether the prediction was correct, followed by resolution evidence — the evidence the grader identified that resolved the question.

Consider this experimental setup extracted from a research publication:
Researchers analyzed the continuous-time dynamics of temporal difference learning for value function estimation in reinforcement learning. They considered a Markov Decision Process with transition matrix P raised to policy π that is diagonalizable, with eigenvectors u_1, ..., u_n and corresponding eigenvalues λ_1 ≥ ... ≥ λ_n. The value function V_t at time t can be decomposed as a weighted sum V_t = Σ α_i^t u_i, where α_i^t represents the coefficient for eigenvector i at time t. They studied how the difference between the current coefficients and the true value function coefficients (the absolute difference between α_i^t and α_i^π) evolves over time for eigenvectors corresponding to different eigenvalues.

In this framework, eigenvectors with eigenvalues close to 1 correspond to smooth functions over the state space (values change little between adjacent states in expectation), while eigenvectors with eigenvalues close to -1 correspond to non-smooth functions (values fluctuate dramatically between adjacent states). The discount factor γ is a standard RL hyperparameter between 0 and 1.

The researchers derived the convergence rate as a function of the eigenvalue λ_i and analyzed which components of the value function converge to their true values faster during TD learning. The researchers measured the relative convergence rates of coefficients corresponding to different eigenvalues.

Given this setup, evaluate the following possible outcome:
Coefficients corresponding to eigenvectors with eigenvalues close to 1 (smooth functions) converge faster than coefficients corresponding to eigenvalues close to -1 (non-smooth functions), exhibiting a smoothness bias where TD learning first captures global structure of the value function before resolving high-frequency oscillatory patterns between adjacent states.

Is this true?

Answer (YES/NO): NO